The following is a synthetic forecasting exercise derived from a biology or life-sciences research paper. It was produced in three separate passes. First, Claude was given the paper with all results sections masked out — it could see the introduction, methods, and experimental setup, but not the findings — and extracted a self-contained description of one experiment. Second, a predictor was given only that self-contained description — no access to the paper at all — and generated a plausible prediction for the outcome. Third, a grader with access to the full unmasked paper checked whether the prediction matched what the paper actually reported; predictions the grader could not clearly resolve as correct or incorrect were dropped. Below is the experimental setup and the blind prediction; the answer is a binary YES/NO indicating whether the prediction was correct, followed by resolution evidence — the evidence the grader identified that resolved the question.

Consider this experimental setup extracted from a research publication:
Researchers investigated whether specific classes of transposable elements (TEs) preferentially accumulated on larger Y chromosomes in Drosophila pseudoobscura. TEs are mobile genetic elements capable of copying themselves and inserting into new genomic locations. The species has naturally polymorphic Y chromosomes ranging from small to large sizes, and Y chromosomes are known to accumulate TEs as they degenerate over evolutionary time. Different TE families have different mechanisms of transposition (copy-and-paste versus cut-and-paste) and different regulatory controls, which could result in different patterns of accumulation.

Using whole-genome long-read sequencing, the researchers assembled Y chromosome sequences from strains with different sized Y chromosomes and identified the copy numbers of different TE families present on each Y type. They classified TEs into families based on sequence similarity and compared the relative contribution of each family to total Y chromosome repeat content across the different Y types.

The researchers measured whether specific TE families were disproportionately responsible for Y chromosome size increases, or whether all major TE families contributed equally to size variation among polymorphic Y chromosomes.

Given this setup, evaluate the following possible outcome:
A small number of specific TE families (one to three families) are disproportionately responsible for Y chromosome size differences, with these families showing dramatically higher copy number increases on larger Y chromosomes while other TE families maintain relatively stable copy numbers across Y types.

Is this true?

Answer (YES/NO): NO